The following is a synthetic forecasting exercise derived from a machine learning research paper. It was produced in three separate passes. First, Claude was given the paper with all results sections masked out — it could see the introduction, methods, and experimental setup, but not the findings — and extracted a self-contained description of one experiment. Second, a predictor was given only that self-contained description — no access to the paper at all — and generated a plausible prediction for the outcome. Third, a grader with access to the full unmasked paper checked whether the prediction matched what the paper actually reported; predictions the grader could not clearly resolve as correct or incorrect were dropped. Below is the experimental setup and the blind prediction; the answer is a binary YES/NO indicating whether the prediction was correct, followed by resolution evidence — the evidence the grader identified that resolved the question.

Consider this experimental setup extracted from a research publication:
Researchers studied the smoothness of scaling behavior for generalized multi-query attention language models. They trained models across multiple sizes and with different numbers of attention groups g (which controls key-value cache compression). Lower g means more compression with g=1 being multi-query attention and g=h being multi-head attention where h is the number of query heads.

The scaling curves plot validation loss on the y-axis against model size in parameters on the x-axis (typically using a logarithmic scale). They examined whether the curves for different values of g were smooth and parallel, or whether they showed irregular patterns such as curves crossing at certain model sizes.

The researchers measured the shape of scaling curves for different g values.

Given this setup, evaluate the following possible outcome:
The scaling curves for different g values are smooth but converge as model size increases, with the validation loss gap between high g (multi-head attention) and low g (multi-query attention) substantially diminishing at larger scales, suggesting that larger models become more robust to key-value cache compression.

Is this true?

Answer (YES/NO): NO